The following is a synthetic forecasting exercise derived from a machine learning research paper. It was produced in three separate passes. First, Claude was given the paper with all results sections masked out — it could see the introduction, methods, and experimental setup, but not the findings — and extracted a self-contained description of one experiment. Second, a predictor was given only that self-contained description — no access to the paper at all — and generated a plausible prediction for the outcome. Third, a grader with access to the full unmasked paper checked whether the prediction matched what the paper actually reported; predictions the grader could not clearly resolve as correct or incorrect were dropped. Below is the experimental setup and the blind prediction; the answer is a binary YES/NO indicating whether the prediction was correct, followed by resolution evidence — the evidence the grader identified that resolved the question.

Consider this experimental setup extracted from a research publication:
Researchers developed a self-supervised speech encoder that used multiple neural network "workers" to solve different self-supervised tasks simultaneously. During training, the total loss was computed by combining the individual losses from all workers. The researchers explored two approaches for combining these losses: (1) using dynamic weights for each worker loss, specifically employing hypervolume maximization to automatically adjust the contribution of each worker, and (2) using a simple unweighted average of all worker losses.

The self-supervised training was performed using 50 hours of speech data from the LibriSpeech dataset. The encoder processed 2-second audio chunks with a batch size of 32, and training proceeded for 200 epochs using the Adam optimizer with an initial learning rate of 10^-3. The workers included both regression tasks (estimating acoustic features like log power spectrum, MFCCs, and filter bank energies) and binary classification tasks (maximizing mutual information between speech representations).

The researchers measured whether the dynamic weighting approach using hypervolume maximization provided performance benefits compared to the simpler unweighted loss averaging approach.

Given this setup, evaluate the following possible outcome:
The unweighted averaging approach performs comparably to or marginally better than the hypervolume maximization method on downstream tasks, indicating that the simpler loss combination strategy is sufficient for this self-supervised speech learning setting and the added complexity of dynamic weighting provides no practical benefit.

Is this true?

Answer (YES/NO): YES